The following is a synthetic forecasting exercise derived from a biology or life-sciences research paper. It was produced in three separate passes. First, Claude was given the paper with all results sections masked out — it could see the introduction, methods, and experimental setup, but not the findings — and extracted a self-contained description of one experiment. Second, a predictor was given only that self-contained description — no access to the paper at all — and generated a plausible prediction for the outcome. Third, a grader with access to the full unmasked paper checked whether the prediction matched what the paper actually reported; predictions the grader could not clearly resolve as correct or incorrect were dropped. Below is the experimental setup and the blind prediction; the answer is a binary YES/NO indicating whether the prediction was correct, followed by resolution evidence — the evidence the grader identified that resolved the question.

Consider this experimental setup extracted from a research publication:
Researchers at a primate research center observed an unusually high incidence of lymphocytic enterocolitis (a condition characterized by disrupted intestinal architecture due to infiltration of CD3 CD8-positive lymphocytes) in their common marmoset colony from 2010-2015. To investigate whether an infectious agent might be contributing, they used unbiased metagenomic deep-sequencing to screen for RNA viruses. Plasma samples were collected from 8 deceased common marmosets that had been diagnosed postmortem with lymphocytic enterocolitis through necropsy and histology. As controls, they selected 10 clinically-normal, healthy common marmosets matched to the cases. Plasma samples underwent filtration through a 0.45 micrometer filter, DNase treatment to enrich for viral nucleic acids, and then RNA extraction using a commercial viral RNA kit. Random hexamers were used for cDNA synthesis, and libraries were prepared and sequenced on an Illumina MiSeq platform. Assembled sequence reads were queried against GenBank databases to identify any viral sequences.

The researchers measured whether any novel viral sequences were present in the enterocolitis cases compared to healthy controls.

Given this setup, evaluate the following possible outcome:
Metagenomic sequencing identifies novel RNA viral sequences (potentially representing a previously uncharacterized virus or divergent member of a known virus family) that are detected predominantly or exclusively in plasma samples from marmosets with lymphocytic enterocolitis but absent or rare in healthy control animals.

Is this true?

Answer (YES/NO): YES